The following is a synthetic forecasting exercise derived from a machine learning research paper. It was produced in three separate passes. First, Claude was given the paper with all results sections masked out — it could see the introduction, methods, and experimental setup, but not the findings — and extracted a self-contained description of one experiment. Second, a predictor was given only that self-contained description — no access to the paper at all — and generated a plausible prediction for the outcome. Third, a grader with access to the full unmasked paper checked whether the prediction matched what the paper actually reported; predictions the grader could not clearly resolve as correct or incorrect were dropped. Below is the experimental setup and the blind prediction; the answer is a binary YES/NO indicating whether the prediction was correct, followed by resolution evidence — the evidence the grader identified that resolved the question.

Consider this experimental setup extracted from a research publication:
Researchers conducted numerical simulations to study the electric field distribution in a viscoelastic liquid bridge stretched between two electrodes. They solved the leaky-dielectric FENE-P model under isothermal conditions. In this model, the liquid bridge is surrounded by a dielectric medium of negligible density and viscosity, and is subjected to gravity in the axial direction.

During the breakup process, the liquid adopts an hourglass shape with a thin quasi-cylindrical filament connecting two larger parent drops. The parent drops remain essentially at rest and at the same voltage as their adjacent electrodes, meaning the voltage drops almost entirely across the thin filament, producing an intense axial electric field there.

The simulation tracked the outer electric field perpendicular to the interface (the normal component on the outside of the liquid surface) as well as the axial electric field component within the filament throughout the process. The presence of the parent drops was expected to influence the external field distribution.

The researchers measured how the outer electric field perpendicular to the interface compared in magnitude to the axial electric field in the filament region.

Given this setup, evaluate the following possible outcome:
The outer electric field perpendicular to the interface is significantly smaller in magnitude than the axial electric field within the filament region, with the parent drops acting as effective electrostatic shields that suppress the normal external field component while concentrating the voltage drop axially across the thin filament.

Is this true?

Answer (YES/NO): NO